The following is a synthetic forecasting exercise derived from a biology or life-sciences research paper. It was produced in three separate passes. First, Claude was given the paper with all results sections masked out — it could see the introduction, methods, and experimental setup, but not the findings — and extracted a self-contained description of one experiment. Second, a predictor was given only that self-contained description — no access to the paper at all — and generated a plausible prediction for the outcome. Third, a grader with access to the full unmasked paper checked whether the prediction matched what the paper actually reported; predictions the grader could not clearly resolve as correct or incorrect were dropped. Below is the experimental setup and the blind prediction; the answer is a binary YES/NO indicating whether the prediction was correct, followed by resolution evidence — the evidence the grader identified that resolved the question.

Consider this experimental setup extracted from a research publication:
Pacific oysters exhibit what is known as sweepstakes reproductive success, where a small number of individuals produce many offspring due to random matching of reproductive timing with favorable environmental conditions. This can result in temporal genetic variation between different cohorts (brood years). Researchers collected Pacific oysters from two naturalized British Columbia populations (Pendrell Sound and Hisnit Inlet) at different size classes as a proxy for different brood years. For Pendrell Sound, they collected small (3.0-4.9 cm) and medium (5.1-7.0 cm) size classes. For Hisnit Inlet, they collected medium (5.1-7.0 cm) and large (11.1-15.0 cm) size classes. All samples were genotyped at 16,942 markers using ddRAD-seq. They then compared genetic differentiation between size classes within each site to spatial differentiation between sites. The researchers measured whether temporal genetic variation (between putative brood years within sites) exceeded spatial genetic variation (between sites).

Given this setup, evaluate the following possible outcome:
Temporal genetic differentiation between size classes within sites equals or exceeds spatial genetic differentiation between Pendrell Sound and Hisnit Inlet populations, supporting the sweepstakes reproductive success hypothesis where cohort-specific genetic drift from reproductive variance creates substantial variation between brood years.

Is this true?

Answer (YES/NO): NO